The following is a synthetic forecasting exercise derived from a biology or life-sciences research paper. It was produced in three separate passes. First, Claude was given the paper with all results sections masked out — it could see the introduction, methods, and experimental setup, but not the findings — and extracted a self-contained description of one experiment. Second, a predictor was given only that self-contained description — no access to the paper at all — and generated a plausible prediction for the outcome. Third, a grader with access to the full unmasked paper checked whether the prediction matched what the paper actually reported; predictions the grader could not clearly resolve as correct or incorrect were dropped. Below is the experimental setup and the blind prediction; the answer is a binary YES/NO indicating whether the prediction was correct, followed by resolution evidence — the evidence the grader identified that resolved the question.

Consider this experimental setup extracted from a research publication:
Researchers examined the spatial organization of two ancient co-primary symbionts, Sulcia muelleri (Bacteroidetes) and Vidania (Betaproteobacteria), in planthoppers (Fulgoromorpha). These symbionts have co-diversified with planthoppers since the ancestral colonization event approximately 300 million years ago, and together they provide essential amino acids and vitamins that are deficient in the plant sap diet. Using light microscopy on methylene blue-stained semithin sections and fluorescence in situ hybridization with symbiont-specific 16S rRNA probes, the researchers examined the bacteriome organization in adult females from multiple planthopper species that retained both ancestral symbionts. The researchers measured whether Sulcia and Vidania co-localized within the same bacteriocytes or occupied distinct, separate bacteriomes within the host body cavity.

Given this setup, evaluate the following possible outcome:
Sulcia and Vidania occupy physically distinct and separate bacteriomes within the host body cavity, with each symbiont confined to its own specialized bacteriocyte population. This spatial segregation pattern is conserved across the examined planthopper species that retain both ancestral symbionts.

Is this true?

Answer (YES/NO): YES